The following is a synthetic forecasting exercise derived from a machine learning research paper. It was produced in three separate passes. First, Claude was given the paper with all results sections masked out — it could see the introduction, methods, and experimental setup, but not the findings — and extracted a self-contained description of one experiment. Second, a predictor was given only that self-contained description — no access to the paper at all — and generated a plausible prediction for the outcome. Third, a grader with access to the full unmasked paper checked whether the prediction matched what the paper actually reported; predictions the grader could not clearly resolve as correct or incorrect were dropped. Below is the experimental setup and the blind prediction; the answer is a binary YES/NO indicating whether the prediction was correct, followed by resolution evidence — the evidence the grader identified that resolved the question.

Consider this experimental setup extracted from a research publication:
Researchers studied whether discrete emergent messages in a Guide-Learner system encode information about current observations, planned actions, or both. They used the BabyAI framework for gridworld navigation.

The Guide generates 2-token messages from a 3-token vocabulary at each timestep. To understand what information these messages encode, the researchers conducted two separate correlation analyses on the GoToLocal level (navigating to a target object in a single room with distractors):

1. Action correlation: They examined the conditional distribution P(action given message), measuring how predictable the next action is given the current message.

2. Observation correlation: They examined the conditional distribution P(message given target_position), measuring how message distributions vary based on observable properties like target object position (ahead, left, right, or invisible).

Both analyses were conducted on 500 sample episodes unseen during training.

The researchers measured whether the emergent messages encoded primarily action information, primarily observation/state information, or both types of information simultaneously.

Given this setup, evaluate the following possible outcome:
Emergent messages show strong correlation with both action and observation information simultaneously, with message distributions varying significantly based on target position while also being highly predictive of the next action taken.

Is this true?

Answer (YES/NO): YES